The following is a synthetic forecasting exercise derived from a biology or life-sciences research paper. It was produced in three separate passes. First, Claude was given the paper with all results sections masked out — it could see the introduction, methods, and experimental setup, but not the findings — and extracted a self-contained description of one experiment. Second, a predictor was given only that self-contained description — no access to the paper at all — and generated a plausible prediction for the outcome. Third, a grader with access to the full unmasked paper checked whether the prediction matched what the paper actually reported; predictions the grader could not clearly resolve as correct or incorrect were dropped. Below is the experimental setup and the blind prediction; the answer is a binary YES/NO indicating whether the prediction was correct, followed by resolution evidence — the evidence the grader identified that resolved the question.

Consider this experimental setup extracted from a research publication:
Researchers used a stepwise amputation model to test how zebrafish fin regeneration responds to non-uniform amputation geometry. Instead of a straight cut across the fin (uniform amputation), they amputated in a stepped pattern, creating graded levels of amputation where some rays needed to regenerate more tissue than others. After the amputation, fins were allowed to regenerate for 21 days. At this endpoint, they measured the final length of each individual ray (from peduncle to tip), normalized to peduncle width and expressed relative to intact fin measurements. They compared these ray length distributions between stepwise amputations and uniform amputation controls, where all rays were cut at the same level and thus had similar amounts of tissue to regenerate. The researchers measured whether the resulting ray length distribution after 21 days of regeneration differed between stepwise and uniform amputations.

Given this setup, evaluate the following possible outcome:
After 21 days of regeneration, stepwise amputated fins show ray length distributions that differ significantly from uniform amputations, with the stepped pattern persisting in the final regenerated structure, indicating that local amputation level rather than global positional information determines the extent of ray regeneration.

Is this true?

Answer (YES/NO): NO